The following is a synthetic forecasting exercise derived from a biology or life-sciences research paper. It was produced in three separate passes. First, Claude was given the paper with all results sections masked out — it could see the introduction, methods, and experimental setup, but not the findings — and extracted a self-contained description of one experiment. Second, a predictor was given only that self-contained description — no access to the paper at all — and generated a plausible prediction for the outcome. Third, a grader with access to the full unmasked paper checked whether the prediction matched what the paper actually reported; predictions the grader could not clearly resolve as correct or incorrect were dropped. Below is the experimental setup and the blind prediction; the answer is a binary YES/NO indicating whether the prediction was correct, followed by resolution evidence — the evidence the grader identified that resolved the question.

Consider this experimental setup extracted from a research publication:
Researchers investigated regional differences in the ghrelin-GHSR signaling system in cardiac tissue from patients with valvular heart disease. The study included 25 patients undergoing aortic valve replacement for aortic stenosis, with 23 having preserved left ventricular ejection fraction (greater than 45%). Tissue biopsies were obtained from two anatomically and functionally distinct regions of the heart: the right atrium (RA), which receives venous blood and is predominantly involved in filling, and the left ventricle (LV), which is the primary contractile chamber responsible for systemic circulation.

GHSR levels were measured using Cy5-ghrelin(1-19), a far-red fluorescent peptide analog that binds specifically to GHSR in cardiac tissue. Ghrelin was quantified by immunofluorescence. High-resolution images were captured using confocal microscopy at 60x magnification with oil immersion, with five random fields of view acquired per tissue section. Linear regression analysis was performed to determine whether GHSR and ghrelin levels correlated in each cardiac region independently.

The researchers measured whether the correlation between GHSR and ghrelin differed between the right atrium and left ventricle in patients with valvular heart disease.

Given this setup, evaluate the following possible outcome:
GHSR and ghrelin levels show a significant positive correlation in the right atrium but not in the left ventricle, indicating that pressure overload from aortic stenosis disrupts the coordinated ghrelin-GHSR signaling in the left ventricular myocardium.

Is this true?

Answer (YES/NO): NO